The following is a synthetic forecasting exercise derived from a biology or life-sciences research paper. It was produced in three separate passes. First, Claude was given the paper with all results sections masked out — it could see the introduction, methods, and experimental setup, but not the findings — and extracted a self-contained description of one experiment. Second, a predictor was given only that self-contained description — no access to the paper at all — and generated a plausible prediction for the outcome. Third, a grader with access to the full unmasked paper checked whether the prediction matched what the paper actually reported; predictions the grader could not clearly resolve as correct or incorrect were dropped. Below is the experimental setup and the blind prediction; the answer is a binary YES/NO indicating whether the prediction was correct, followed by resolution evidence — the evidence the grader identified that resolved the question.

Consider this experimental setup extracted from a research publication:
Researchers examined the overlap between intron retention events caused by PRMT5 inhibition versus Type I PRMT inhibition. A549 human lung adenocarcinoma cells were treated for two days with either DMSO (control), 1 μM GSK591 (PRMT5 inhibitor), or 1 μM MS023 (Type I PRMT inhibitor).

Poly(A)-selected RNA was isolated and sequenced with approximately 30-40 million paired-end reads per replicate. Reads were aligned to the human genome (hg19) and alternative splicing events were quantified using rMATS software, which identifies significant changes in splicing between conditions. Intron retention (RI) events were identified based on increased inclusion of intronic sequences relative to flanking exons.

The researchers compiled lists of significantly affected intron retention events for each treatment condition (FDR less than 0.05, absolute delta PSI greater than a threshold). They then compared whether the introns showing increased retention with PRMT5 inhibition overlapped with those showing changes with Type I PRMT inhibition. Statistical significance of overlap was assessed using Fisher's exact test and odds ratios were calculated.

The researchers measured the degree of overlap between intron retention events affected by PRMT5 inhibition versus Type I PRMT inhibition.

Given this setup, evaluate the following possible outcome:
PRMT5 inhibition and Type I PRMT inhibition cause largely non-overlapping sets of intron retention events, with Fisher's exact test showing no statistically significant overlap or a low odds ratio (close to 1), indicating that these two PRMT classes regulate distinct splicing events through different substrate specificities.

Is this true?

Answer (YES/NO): NO